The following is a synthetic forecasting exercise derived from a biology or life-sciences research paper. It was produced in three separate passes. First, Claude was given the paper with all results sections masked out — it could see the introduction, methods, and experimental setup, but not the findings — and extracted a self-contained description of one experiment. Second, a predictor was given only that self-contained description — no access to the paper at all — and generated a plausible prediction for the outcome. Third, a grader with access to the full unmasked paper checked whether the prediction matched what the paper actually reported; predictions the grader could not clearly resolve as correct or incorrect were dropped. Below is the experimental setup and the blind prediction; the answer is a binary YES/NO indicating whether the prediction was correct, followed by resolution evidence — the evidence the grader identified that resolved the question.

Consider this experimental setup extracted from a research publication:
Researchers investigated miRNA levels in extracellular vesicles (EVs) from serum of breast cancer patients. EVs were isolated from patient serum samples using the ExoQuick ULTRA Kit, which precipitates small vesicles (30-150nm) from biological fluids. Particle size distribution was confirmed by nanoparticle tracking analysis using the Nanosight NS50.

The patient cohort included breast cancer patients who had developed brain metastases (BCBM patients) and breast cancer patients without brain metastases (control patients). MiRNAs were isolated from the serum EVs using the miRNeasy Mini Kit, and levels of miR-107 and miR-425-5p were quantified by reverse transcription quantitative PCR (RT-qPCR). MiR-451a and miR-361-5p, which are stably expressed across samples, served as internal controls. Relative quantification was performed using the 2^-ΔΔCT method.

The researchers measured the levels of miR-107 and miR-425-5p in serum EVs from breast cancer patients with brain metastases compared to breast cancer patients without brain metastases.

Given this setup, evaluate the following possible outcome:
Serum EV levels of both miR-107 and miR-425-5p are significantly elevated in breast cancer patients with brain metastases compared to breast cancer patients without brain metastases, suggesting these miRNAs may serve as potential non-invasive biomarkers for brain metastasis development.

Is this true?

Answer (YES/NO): YES